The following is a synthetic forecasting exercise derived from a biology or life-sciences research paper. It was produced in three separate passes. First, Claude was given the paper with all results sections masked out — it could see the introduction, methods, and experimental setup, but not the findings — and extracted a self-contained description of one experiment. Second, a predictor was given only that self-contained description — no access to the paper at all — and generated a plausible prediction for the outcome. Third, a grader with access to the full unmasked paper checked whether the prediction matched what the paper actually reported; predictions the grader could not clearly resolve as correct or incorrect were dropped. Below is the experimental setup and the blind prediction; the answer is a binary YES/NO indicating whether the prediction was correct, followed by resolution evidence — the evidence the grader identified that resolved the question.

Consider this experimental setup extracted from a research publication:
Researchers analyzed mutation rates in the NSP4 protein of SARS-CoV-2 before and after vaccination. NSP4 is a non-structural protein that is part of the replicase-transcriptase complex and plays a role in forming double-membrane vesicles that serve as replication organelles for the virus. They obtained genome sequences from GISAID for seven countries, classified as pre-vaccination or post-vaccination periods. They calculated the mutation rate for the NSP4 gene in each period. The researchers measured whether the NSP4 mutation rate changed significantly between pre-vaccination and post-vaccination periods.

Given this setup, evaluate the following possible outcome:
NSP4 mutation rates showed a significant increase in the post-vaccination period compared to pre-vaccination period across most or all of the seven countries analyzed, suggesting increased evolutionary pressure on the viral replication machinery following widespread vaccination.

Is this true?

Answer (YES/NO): YES